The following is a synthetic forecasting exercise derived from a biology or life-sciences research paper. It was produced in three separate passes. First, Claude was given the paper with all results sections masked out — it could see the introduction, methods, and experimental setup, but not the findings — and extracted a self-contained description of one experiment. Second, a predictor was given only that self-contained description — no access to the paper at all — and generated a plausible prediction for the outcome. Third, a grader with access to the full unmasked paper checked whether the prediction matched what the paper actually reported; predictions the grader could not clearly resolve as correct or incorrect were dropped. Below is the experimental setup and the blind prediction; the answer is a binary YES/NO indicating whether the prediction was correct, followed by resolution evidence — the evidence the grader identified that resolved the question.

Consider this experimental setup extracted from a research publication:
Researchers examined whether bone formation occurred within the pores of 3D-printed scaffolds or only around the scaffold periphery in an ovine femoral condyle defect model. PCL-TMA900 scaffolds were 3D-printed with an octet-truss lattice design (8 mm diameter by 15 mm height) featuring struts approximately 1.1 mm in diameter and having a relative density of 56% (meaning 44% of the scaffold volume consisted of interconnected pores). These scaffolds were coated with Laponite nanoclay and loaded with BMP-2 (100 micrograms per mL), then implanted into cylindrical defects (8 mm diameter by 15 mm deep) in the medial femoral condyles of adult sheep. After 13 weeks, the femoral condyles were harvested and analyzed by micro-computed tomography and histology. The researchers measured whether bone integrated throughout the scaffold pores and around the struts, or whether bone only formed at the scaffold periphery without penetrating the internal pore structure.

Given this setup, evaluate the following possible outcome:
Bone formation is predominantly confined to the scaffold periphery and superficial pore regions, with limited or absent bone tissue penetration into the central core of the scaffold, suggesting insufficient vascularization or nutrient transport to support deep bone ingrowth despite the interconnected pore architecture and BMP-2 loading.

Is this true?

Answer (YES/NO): NO